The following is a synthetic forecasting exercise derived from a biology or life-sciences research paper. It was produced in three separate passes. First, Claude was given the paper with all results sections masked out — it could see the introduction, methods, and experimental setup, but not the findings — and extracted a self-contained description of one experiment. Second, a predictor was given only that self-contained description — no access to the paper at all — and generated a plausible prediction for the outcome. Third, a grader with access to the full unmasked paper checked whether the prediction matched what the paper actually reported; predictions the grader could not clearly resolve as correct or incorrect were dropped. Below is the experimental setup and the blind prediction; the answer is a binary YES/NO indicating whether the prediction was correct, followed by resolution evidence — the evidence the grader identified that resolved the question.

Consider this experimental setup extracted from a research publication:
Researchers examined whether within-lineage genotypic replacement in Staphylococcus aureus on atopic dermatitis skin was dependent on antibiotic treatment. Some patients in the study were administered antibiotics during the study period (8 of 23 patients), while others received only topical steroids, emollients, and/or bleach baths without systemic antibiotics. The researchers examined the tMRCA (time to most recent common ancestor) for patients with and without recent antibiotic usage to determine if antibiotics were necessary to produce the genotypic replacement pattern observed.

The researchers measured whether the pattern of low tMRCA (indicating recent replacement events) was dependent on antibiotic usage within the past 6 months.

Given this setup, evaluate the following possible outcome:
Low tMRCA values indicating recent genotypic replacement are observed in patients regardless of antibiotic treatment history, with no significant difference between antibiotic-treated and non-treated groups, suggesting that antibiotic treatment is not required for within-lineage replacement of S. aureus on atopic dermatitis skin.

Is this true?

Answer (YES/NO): YES